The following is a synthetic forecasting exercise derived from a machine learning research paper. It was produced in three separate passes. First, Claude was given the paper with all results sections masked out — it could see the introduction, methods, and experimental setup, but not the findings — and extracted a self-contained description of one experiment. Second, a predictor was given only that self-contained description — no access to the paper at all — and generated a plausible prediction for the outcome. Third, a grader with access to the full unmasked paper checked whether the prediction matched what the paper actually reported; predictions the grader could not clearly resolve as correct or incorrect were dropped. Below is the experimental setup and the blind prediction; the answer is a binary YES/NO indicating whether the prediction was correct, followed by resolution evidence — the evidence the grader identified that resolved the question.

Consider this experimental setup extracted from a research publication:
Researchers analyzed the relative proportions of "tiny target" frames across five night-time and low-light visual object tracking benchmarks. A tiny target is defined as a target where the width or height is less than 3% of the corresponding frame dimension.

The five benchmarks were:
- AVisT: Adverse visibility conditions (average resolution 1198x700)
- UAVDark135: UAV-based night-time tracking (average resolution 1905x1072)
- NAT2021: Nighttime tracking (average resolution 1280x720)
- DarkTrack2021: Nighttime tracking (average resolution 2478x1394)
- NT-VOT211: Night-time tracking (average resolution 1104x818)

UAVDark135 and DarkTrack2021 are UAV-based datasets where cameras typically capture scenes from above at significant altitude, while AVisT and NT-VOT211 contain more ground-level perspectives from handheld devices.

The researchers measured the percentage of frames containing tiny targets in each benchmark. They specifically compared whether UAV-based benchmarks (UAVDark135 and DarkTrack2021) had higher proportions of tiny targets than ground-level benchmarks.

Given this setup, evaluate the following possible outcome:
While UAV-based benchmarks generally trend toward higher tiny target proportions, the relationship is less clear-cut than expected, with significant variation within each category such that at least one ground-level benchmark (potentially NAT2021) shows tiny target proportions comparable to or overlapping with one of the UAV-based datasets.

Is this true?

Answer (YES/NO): NO